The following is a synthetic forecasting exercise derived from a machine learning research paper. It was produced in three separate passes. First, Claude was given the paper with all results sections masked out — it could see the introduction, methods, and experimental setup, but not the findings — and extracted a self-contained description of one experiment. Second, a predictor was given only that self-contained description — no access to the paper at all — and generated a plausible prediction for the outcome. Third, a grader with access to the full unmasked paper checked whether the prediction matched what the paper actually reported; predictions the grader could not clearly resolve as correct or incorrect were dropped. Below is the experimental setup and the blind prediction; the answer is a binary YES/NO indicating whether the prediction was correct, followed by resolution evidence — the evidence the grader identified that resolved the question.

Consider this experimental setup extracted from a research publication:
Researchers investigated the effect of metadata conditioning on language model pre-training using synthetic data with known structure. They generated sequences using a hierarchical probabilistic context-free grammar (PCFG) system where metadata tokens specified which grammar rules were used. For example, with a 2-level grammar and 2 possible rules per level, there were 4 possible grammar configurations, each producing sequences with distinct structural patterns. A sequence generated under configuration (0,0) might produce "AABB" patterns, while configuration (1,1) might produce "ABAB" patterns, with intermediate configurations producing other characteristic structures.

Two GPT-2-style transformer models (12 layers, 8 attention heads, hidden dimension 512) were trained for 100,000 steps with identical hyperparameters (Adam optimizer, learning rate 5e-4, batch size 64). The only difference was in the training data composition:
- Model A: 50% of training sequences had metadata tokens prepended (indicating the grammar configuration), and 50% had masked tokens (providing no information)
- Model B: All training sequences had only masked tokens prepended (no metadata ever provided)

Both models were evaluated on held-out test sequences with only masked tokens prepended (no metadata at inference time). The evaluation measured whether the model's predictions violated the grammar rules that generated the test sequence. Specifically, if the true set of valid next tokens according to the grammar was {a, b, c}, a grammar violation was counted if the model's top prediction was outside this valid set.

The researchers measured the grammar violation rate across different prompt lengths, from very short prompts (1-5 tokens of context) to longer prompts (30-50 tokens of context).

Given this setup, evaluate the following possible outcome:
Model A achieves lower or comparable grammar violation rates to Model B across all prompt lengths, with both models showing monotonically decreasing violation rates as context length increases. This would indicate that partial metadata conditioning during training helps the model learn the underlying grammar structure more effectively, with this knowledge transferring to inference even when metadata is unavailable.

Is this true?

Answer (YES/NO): NO